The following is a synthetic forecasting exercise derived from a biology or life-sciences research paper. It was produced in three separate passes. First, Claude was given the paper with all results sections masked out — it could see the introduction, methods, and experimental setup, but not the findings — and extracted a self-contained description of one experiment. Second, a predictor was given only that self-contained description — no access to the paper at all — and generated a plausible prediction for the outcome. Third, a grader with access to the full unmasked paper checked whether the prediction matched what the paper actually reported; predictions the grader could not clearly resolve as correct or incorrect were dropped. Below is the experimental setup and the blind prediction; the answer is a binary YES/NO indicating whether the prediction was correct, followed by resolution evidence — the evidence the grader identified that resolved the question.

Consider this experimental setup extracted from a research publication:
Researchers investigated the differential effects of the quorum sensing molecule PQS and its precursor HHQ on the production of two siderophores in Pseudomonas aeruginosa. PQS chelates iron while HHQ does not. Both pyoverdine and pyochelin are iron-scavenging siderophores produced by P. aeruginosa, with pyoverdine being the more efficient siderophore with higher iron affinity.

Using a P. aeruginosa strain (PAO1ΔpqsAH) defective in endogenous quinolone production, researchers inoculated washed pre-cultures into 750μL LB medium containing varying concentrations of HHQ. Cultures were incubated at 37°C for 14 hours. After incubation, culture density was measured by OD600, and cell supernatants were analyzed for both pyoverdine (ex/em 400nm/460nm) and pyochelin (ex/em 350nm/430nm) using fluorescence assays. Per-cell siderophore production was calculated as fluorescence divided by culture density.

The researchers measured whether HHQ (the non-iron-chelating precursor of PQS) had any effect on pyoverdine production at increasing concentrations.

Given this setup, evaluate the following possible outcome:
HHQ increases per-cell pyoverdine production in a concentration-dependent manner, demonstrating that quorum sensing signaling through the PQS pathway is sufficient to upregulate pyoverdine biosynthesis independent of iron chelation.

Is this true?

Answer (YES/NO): NO